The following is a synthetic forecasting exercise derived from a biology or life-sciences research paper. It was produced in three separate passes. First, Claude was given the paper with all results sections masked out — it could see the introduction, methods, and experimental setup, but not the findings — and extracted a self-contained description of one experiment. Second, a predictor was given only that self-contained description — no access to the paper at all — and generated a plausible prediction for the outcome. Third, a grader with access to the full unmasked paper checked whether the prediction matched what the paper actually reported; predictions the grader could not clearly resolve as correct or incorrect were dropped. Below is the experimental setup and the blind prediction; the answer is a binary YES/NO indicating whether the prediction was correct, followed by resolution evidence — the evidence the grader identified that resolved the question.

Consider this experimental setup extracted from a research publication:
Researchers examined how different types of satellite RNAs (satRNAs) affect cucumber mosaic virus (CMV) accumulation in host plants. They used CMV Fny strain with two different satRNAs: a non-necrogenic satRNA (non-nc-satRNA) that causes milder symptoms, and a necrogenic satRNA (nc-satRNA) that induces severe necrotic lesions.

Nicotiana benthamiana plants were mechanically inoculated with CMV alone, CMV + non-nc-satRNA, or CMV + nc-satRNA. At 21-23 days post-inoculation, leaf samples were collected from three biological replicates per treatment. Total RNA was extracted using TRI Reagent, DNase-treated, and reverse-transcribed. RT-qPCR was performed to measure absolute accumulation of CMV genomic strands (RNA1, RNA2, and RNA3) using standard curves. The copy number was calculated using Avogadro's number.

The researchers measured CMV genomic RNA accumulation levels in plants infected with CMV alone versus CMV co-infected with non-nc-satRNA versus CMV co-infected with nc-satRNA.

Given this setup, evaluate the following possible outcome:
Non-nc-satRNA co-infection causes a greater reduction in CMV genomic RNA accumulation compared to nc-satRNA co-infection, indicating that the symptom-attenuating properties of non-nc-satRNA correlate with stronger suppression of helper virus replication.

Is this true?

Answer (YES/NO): NO